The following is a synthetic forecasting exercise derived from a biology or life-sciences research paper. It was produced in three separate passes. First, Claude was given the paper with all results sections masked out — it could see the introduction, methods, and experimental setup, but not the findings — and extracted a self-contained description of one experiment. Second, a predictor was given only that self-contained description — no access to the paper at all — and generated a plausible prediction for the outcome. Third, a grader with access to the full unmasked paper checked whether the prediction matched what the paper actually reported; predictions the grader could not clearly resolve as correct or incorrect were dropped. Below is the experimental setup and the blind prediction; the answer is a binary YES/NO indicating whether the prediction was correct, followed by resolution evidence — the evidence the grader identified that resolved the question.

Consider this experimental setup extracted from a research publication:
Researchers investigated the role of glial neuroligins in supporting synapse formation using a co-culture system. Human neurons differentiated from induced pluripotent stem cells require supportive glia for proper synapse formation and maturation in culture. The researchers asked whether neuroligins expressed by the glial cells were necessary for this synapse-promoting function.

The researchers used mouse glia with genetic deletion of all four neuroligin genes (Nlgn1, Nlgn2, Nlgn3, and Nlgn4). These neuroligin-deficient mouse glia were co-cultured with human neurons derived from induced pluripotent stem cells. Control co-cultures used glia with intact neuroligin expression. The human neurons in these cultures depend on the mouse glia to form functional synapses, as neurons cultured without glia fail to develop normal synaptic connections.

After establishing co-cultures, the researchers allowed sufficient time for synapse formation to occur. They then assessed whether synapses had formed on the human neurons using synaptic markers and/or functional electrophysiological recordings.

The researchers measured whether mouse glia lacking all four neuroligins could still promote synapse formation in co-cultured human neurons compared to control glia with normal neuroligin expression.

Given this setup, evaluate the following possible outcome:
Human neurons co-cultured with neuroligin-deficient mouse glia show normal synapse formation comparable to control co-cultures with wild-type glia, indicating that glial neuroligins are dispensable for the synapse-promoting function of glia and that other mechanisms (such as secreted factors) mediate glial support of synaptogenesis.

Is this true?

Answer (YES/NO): YES